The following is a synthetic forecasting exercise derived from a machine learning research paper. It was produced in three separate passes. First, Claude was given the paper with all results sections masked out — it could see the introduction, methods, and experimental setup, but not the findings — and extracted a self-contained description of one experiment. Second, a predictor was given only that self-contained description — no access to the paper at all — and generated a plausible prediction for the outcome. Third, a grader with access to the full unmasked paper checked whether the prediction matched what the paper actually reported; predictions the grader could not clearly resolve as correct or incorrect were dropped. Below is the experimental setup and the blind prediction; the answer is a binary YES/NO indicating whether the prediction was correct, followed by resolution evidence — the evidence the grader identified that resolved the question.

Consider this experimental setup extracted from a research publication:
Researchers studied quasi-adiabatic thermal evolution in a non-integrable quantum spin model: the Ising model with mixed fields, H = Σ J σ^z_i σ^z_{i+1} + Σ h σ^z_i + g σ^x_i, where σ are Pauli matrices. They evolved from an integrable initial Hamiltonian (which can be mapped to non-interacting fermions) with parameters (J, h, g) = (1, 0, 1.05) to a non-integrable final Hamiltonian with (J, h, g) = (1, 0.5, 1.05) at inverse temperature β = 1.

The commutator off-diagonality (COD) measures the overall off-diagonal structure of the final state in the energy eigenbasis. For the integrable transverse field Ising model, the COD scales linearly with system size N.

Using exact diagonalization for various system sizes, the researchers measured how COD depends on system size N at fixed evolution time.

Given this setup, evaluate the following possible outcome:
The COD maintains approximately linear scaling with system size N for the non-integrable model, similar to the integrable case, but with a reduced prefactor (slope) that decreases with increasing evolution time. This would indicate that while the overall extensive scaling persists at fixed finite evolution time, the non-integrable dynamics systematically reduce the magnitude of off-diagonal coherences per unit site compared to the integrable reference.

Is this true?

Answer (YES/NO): NO